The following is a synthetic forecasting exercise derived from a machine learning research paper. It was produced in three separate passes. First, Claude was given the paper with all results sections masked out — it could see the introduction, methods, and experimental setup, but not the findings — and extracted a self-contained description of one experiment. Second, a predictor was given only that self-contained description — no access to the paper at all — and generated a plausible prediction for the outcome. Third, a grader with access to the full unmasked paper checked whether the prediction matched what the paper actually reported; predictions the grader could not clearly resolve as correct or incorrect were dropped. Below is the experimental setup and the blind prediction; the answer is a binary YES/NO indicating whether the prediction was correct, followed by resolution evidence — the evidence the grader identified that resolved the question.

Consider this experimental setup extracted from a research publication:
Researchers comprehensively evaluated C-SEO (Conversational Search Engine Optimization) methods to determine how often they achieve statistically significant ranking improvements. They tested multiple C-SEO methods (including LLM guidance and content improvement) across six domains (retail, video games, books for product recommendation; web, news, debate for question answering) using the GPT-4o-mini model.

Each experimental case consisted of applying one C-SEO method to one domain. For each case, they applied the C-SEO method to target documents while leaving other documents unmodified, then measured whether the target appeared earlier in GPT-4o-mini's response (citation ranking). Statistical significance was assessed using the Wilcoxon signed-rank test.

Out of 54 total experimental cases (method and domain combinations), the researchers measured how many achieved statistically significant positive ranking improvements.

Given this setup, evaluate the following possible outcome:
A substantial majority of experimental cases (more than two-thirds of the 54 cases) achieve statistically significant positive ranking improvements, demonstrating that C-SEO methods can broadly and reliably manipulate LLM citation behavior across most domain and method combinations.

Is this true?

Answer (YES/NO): NO